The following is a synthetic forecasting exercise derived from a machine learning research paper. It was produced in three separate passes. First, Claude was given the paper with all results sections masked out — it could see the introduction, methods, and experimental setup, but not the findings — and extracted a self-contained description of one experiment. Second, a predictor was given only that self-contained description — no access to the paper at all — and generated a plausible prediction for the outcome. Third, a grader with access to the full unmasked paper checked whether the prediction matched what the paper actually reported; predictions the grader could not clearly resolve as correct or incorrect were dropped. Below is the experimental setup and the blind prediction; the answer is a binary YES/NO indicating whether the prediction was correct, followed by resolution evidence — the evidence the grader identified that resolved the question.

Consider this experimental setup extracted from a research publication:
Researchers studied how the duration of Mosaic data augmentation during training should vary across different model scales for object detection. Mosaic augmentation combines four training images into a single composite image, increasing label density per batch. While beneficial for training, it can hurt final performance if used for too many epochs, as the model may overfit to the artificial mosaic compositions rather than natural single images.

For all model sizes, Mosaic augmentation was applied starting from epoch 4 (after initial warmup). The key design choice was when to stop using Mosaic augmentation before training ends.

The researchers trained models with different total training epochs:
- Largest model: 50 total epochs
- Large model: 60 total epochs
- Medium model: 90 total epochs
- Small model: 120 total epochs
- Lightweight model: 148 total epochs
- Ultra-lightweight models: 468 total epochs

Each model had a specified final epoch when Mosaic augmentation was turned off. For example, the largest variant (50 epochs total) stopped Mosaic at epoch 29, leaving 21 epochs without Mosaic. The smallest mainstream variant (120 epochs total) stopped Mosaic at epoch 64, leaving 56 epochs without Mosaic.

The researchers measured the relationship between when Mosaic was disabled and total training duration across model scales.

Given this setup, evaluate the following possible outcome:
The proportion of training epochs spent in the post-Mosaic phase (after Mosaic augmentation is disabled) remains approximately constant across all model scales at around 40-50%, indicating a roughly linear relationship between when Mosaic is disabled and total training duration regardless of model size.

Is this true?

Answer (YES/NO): YES